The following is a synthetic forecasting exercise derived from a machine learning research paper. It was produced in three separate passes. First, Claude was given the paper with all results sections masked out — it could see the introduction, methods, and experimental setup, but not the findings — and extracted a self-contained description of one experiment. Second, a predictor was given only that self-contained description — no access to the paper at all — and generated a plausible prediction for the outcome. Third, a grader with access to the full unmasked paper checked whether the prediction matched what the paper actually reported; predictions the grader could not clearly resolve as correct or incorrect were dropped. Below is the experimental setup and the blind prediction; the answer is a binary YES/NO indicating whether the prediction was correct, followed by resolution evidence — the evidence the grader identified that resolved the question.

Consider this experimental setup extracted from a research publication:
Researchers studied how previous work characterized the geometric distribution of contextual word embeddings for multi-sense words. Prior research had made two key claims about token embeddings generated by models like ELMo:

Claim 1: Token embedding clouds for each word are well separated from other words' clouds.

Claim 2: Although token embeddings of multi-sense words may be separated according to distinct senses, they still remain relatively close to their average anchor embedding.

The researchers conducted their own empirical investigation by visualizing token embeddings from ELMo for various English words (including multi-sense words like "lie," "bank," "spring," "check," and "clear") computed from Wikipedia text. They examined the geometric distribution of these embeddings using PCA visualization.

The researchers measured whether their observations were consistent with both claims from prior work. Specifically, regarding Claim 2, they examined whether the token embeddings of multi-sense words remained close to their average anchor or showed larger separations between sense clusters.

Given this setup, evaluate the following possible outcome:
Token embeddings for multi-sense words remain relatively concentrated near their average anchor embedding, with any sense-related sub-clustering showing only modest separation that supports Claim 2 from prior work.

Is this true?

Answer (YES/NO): NO